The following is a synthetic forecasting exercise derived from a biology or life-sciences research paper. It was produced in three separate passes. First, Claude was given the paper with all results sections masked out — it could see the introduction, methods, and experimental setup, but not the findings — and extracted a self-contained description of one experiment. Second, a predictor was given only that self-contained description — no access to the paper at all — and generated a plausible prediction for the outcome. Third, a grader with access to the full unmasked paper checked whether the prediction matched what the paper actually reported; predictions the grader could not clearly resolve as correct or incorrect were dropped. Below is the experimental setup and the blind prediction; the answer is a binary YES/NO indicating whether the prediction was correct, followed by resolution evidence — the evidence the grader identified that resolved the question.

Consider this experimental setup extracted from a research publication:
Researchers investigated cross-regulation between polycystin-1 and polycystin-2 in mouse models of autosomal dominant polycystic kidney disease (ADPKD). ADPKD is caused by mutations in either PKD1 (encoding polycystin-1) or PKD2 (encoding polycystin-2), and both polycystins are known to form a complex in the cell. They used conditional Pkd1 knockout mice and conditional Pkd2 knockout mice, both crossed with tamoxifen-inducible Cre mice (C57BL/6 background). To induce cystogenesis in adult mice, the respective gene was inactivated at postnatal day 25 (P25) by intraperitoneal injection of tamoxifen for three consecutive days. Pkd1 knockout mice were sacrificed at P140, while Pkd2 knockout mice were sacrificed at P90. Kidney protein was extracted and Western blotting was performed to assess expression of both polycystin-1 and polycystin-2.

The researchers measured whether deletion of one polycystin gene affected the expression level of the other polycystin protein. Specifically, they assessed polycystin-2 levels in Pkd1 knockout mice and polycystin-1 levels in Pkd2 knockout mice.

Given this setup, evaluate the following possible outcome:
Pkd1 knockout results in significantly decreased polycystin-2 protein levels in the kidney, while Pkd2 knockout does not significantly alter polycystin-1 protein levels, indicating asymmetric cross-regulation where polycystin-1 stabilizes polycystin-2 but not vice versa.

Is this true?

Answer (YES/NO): NO